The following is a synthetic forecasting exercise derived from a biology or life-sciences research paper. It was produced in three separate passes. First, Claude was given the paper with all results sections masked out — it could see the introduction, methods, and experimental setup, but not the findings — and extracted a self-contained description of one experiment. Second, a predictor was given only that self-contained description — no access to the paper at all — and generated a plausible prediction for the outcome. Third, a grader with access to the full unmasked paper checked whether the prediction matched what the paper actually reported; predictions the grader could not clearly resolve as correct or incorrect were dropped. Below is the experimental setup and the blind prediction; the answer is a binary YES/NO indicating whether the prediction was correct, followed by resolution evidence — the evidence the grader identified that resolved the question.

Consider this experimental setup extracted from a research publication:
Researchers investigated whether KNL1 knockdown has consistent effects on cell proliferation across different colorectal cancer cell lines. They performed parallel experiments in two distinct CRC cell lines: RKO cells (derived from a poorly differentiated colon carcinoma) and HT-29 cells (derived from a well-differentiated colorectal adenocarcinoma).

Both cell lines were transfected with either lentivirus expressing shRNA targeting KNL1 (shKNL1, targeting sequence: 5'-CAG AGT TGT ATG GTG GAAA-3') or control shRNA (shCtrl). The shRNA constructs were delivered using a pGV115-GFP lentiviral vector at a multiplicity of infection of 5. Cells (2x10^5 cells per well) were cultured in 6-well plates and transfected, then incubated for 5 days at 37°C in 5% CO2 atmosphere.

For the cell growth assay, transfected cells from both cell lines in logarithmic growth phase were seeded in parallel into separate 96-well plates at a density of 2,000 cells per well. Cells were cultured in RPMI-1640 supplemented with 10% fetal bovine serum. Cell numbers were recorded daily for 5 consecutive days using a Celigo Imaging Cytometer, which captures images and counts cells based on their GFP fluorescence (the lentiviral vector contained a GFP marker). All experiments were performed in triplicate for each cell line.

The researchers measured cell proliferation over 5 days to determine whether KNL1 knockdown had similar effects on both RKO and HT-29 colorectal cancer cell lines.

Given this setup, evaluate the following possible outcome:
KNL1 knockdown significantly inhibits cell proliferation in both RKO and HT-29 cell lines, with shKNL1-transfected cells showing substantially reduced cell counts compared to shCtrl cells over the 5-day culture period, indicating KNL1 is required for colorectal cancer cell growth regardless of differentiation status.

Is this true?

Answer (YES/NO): YES